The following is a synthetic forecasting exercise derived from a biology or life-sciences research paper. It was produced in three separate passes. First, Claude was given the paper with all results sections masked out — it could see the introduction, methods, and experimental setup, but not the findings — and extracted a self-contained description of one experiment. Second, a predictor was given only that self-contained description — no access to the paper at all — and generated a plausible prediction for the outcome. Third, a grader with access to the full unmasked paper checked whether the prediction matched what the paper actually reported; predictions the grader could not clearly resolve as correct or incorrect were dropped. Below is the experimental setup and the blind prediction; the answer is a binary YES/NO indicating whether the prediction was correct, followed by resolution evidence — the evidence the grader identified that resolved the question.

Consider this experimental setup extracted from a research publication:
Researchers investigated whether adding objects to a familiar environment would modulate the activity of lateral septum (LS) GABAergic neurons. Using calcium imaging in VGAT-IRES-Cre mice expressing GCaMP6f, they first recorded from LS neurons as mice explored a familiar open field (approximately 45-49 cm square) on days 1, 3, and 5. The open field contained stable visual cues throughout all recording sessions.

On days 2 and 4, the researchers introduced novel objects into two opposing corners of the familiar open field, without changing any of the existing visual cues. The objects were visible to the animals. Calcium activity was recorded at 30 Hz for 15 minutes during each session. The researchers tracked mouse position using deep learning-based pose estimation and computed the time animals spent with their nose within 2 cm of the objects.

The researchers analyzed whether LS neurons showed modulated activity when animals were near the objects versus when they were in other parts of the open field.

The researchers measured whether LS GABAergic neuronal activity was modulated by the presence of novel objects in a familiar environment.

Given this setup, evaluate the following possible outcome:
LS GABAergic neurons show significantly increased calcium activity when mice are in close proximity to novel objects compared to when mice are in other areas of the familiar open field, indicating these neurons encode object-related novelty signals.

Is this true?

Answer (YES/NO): NO